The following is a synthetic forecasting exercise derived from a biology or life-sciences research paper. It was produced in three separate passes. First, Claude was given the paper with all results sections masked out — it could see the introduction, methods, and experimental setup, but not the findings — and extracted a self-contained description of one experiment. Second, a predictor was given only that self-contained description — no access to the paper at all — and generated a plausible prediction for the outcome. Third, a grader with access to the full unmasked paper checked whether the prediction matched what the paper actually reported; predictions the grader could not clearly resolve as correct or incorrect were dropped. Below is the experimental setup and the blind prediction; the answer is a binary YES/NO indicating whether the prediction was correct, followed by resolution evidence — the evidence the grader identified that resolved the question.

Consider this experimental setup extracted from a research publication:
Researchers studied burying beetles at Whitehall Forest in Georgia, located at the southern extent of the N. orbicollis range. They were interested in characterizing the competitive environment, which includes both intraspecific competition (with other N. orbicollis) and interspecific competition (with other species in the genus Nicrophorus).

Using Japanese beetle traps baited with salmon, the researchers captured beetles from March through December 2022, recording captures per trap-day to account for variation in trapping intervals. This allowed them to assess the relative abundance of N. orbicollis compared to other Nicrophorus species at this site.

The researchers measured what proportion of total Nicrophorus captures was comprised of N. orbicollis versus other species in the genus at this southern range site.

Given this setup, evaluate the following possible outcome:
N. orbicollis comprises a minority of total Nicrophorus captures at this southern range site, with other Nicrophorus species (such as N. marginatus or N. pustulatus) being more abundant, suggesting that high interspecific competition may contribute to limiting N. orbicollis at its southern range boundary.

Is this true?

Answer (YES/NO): NO